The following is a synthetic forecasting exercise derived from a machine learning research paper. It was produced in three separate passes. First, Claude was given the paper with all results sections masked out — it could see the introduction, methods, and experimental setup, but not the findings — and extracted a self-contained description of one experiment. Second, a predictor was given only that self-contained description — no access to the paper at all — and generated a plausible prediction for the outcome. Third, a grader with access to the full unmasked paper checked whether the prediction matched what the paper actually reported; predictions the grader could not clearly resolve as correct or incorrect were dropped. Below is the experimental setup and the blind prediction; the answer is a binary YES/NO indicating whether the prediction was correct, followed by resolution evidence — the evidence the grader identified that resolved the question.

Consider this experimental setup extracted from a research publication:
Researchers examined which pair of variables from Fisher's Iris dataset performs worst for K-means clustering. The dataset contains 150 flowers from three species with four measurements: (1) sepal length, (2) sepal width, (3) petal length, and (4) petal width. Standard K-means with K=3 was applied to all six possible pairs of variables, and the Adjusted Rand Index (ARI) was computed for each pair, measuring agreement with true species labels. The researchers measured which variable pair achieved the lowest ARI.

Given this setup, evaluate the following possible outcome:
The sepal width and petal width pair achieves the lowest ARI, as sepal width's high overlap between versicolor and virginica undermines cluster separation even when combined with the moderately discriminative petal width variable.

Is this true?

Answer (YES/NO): NO